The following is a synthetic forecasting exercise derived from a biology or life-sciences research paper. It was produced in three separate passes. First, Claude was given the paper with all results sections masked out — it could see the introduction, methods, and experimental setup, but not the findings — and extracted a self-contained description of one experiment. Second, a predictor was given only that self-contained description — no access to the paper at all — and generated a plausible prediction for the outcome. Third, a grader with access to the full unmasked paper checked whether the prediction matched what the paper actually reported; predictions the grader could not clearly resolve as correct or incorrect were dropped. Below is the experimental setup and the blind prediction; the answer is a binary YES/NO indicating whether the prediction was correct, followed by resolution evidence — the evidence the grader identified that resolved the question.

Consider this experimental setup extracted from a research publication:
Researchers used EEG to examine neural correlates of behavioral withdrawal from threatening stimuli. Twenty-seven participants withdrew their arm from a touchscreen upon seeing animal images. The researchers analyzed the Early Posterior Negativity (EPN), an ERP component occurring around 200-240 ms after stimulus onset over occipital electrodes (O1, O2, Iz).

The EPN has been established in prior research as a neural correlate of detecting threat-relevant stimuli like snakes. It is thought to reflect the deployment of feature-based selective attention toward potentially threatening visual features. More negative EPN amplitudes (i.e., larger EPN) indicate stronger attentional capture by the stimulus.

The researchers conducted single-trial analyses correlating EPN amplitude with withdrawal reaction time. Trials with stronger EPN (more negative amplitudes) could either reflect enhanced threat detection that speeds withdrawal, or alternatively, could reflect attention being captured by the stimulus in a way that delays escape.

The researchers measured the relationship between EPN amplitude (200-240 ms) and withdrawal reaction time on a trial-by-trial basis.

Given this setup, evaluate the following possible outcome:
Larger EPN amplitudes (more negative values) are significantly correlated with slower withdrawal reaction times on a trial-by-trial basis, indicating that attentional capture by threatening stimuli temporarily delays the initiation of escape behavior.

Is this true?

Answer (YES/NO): YES